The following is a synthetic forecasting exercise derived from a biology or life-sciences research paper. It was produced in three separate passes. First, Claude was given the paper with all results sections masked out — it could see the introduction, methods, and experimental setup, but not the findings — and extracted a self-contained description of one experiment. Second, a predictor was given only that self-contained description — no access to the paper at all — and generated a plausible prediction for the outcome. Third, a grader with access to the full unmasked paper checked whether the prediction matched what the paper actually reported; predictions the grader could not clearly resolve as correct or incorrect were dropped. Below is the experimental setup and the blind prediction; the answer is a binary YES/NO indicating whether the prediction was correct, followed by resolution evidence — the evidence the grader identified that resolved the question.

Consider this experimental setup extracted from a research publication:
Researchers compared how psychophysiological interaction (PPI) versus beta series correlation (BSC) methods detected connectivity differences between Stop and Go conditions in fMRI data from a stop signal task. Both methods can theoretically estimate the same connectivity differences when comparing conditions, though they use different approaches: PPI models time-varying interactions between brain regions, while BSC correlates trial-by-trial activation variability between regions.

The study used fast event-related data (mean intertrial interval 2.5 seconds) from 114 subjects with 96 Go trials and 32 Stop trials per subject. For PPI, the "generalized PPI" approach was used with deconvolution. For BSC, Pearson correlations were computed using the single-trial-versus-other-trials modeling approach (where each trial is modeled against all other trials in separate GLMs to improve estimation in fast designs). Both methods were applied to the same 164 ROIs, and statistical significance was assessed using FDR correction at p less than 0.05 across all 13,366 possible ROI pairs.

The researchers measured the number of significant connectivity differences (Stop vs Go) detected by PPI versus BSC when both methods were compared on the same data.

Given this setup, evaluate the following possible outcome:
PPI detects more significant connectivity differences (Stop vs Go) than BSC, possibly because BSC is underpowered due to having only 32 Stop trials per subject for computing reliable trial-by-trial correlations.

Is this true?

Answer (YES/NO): YES